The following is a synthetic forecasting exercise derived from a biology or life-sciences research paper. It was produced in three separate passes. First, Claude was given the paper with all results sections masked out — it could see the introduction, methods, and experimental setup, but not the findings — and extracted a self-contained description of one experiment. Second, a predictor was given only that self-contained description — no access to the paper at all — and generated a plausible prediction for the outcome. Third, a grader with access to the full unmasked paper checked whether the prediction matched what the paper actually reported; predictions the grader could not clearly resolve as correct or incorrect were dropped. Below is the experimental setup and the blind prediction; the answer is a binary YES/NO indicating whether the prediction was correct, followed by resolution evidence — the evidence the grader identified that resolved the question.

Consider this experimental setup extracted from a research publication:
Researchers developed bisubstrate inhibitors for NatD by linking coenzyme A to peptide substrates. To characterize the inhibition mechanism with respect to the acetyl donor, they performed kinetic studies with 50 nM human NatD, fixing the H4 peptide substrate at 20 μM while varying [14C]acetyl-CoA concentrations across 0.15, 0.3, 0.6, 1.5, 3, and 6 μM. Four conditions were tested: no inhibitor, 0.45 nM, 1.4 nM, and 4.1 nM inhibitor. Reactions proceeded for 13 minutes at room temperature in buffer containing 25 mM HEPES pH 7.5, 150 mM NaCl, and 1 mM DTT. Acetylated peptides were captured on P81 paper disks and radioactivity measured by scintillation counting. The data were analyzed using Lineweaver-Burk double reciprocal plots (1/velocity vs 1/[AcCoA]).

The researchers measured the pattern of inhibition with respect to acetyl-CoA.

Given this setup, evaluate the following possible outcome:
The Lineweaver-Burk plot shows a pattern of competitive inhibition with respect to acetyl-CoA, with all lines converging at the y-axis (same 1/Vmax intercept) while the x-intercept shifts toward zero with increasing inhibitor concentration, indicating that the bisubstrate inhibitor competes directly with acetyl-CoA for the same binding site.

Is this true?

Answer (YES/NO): NO